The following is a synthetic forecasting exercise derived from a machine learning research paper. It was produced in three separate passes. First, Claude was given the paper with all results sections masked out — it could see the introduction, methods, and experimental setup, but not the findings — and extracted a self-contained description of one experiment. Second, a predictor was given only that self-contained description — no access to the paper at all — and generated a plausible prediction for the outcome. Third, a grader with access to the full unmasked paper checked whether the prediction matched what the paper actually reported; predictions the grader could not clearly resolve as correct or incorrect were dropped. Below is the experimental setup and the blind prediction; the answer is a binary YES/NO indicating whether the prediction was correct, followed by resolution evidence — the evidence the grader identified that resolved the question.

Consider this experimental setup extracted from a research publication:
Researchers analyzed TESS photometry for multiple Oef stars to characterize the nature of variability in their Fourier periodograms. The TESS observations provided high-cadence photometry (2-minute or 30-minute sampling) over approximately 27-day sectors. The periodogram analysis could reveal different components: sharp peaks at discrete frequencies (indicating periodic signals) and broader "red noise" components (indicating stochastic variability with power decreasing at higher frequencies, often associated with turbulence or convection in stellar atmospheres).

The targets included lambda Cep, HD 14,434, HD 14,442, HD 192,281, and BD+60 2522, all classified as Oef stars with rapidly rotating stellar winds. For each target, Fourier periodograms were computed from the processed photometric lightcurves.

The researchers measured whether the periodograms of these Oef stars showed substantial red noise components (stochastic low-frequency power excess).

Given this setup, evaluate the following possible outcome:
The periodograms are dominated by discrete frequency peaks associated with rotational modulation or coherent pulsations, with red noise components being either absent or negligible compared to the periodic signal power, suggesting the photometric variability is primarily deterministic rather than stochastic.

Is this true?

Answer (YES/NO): NO